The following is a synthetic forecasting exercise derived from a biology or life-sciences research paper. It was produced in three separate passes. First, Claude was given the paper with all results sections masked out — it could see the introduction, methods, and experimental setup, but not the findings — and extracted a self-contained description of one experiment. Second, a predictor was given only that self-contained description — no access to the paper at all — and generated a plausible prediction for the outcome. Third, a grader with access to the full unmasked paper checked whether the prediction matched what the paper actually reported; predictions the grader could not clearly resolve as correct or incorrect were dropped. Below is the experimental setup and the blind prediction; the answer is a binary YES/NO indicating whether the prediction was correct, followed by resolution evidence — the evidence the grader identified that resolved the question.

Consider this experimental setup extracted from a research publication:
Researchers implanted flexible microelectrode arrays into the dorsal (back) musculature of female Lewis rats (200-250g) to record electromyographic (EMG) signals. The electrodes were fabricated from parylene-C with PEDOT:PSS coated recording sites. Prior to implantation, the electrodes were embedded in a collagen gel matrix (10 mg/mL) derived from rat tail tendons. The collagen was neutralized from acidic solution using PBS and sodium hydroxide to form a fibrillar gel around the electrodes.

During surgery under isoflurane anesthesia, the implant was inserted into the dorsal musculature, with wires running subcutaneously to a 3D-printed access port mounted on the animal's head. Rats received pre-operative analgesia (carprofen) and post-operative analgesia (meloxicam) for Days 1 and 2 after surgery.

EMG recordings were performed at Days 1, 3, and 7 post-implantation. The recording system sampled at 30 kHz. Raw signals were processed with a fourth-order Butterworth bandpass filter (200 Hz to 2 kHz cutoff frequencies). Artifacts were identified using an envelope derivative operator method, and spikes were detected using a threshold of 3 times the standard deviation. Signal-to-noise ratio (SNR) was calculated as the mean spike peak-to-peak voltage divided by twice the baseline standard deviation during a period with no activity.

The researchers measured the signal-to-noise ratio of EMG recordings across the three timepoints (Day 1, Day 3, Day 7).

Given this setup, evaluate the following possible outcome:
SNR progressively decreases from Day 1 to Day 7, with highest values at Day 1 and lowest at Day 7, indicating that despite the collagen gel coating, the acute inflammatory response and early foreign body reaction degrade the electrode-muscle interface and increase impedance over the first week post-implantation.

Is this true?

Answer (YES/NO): NO